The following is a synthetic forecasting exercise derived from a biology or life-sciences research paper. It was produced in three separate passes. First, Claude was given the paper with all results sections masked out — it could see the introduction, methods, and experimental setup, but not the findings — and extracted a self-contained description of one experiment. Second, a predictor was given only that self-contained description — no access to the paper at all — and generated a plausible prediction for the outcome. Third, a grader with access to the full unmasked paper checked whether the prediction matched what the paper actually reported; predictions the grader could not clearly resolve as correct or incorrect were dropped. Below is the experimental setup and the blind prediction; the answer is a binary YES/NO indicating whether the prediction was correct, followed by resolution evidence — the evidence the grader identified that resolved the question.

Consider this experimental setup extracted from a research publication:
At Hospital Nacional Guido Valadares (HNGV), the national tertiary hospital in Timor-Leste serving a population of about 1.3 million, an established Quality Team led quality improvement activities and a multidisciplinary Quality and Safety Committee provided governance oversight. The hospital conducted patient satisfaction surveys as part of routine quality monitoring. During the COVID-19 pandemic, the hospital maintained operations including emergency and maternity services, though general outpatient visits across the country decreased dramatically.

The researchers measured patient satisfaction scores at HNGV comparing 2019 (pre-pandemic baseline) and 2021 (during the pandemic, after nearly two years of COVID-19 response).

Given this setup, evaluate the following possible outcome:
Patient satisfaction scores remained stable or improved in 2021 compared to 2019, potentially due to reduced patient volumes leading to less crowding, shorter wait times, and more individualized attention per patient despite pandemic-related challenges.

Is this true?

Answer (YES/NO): YES